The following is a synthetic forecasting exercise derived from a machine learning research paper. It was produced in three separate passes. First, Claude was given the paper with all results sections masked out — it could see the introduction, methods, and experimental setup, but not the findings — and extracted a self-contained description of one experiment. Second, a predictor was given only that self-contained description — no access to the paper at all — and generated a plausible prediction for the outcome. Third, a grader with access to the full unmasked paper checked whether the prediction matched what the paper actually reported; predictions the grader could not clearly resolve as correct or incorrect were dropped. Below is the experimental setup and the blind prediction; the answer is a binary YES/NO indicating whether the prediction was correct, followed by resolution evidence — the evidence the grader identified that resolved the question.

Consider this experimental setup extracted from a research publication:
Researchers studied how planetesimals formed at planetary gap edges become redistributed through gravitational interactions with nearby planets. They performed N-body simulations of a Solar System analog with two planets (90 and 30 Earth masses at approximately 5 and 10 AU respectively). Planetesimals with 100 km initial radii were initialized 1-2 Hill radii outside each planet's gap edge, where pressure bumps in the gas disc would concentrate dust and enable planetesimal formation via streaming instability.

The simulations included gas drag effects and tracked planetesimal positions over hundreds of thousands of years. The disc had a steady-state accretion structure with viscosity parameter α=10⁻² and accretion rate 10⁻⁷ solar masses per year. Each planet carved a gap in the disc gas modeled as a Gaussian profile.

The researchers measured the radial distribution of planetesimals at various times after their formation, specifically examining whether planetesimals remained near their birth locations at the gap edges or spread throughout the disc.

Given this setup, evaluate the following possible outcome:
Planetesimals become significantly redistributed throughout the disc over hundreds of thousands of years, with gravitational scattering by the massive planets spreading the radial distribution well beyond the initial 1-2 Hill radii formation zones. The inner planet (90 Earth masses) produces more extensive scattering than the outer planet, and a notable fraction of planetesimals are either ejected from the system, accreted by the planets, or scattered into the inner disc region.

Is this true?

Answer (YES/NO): YES